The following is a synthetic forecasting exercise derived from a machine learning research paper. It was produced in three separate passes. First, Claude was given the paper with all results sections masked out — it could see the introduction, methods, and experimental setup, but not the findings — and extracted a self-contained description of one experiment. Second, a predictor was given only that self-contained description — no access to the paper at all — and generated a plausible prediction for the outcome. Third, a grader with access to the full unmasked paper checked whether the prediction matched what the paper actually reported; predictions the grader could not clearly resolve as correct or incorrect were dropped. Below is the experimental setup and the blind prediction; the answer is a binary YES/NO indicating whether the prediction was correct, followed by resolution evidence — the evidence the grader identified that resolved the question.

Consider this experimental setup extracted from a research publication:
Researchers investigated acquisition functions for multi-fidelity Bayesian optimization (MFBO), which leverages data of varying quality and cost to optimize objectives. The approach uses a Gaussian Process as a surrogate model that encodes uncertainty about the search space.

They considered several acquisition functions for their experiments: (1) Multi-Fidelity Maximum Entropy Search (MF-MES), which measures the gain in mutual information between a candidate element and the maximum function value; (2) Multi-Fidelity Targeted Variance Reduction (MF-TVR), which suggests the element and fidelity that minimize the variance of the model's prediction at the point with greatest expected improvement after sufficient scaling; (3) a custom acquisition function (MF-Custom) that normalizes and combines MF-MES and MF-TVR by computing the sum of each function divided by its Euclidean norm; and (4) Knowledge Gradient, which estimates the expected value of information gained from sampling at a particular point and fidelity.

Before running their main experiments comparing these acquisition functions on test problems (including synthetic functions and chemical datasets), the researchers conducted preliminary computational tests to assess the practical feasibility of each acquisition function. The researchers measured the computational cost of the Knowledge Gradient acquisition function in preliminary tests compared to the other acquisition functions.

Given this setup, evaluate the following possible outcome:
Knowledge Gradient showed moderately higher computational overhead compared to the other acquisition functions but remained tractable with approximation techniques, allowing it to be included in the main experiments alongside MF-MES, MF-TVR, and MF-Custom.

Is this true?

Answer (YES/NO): NO